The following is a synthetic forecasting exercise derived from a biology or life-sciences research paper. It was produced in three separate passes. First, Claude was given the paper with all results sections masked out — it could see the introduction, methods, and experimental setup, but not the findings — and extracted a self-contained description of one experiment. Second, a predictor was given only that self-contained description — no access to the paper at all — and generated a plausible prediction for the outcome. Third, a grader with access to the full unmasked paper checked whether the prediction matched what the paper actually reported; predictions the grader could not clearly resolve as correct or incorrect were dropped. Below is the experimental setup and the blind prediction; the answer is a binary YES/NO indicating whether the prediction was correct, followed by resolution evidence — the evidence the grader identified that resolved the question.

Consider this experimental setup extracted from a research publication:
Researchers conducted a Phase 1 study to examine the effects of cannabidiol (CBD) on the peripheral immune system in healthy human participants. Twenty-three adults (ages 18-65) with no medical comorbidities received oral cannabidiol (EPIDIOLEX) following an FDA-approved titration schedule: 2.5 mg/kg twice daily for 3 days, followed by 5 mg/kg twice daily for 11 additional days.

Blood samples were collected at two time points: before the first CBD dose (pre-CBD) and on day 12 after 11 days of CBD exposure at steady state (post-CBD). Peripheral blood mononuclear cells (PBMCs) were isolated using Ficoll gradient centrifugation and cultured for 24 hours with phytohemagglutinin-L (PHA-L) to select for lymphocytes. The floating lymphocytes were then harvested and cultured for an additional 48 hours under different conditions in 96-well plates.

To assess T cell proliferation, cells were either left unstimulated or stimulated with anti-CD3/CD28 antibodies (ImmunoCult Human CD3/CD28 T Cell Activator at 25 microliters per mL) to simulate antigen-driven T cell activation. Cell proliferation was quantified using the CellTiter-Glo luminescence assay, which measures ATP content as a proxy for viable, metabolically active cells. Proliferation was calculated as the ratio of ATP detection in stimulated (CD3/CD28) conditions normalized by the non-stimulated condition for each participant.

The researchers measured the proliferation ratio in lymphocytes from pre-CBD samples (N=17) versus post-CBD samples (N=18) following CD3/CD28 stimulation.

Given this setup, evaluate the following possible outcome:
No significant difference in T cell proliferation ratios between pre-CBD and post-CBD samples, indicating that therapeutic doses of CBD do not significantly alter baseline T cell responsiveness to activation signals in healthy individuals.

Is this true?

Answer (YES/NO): NO